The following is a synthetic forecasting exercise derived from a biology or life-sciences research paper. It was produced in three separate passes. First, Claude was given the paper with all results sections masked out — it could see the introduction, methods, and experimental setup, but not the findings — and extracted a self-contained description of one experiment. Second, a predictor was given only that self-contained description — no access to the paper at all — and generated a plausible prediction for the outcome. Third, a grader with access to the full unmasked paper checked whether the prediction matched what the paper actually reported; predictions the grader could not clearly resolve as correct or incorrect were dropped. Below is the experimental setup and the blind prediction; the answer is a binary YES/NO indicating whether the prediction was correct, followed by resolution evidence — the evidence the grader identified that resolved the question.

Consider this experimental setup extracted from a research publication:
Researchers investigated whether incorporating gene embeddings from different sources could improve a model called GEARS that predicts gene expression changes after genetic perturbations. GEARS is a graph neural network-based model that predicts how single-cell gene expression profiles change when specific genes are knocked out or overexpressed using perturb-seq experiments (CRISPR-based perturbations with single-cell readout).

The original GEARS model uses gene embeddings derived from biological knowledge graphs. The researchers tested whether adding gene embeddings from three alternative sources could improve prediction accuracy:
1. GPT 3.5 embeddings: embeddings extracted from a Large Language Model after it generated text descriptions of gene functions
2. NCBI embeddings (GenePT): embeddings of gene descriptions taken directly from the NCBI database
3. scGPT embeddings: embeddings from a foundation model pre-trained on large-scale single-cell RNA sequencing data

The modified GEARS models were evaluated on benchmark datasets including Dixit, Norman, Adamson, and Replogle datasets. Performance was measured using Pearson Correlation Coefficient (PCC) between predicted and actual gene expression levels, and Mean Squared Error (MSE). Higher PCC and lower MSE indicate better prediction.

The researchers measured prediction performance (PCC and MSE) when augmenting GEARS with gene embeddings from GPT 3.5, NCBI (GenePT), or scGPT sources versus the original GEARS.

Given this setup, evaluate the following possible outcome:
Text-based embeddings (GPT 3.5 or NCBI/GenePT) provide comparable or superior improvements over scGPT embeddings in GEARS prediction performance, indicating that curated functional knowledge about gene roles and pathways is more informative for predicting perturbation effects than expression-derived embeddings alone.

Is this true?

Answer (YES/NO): YES